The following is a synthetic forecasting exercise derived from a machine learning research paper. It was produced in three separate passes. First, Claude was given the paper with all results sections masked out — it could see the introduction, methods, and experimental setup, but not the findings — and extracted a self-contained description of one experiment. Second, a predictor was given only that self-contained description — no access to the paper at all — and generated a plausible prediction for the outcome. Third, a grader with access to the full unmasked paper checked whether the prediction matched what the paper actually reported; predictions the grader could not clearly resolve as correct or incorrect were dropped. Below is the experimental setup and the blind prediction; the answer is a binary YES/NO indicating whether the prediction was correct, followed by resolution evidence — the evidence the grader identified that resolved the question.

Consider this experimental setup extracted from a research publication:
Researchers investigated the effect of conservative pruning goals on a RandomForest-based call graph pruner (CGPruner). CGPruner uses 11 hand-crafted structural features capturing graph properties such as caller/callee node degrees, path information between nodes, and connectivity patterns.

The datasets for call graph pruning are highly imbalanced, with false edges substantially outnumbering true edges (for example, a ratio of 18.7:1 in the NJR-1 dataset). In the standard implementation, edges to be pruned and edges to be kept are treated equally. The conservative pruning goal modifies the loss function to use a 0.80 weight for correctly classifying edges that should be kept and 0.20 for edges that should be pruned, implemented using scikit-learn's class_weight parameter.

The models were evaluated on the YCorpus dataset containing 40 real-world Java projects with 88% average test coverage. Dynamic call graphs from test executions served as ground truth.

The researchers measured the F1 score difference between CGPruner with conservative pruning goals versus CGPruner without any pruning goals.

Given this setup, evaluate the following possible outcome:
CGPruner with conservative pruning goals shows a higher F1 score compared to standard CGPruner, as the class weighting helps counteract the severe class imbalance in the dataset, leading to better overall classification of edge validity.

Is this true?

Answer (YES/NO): YES